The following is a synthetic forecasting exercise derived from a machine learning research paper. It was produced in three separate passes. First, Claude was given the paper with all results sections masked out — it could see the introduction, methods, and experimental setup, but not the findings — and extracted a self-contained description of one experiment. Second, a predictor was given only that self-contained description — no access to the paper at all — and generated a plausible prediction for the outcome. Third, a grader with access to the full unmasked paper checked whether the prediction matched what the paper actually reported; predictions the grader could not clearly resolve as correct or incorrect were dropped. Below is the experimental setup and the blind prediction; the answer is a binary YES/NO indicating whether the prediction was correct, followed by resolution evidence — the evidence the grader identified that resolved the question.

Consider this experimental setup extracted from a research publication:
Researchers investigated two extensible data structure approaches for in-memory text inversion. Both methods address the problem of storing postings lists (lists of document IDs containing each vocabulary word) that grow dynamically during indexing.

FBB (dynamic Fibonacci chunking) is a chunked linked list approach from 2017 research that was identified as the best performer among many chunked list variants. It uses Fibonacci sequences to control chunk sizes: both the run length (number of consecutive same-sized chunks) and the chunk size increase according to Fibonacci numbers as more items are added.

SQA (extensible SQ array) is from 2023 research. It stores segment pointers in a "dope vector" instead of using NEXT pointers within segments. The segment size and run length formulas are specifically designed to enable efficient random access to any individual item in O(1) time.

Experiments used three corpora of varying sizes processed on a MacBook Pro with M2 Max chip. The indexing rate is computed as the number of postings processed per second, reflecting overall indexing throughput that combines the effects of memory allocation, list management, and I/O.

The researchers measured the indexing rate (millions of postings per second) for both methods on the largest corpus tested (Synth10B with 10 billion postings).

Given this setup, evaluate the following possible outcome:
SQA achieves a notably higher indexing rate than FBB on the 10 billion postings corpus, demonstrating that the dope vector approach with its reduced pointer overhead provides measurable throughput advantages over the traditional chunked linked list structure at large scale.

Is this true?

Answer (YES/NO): NO